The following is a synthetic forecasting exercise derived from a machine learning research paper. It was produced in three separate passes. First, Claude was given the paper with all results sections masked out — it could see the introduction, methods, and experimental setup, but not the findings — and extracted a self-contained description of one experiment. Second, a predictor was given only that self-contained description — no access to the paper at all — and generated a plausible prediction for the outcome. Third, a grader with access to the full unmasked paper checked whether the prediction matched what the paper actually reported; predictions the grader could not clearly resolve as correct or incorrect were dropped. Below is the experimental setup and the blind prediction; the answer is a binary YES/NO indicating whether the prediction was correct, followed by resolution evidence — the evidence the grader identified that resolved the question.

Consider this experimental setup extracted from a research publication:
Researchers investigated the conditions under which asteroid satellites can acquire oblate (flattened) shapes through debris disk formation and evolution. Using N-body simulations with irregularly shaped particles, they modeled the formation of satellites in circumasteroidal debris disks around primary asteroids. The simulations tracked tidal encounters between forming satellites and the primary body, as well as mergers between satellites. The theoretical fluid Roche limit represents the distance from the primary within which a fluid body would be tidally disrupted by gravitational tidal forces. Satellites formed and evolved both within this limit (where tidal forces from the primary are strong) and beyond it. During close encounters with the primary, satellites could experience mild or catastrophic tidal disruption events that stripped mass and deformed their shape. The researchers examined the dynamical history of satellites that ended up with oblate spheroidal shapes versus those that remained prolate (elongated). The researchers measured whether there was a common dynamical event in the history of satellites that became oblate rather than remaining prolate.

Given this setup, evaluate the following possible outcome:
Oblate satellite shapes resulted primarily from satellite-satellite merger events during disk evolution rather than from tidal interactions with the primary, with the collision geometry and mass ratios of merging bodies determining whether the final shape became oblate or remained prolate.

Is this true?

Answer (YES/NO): NO